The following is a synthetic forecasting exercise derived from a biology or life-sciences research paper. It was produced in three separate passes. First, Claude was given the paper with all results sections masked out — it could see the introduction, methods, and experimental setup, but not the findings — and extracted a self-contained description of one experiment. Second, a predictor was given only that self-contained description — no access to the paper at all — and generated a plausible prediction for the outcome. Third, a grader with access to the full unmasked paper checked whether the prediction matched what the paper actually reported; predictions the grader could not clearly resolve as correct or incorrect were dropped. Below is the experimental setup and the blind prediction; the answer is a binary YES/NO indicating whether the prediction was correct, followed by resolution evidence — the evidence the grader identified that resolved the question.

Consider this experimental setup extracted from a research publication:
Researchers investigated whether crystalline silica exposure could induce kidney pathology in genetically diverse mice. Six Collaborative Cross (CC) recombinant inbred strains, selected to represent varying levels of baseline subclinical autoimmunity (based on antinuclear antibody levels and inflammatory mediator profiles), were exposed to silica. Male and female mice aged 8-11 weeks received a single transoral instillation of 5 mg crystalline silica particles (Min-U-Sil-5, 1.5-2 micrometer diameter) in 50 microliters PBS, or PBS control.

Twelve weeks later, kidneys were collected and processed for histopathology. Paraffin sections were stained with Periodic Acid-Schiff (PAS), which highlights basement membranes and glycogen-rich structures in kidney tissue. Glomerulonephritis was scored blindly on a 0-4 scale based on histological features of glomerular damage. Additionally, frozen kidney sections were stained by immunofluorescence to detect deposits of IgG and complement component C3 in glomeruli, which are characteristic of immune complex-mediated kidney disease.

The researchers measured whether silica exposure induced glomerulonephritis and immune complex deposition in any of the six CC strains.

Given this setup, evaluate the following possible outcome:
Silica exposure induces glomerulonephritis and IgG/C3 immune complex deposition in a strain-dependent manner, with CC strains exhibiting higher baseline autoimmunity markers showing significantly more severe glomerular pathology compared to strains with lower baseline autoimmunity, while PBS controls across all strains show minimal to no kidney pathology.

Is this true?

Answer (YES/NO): NO